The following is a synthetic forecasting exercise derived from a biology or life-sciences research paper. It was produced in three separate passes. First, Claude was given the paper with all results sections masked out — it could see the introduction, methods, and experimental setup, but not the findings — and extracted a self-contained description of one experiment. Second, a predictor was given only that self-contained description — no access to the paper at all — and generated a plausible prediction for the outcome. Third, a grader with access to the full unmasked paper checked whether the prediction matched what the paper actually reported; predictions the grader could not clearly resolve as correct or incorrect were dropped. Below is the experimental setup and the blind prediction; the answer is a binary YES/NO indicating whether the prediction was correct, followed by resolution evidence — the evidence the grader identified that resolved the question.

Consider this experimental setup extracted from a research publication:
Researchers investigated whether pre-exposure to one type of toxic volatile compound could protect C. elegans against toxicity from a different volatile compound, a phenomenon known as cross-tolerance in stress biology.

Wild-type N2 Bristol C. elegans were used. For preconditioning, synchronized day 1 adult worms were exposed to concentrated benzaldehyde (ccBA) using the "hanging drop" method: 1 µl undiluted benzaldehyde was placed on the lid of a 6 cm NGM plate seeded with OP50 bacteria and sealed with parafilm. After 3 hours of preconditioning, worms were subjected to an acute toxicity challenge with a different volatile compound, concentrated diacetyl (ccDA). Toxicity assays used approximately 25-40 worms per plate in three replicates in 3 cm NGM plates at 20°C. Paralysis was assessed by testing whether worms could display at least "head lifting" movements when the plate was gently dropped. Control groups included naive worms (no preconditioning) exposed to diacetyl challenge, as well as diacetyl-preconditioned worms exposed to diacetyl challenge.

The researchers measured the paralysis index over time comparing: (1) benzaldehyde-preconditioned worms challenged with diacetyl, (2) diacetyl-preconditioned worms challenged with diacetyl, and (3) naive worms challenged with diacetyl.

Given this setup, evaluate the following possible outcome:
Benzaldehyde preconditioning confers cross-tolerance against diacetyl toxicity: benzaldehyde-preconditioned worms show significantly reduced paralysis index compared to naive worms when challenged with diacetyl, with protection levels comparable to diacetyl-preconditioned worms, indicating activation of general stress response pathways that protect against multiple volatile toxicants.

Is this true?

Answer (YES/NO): NO